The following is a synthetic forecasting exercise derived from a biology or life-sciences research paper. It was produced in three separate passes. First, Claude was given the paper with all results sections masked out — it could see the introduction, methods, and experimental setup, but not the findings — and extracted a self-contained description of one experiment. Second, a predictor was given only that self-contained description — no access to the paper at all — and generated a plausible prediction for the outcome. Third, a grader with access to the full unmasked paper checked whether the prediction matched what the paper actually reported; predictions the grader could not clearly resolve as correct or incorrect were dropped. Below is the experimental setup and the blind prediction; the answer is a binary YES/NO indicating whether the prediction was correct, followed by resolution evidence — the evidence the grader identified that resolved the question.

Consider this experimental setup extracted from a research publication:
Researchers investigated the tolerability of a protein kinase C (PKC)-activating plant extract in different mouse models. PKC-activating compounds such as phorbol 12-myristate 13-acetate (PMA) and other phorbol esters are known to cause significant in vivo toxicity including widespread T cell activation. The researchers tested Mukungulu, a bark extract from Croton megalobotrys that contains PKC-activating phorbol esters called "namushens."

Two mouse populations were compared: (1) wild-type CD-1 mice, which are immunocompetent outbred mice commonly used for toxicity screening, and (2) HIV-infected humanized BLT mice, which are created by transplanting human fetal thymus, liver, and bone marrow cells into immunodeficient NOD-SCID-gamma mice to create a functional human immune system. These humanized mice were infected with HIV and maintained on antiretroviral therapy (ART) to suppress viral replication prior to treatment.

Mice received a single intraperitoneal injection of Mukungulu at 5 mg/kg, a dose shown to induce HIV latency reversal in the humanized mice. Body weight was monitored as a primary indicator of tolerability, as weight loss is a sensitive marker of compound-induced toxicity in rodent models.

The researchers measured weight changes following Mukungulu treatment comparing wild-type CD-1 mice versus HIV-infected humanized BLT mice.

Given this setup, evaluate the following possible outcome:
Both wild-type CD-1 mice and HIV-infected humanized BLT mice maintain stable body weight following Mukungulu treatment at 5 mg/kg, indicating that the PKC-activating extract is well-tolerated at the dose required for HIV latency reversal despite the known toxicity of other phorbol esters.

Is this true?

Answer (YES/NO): NO